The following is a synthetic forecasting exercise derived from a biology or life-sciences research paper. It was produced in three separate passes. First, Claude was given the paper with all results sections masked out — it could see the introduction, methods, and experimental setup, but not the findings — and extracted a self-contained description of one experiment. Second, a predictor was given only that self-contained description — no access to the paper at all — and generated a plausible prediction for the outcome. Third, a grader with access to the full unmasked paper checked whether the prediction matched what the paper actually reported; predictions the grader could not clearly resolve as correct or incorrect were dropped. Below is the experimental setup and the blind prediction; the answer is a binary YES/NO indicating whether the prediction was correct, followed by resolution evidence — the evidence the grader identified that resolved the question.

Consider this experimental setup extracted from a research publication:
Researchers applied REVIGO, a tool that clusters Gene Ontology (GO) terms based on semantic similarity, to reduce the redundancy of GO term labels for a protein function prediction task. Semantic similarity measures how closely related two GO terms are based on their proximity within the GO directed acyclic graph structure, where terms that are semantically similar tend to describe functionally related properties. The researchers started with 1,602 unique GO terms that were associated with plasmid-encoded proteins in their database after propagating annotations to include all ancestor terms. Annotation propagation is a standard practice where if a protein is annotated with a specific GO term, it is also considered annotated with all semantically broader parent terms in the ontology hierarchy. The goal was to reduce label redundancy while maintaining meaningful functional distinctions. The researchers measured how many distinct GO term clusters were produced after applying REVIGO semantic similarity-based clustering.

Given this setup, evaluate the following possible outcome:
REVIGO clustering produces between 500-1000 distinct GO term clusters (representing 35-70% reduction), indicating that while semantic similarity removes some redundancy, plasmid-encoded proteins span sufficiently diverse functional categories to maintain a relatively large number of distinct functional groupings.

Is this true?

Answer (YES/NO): NO